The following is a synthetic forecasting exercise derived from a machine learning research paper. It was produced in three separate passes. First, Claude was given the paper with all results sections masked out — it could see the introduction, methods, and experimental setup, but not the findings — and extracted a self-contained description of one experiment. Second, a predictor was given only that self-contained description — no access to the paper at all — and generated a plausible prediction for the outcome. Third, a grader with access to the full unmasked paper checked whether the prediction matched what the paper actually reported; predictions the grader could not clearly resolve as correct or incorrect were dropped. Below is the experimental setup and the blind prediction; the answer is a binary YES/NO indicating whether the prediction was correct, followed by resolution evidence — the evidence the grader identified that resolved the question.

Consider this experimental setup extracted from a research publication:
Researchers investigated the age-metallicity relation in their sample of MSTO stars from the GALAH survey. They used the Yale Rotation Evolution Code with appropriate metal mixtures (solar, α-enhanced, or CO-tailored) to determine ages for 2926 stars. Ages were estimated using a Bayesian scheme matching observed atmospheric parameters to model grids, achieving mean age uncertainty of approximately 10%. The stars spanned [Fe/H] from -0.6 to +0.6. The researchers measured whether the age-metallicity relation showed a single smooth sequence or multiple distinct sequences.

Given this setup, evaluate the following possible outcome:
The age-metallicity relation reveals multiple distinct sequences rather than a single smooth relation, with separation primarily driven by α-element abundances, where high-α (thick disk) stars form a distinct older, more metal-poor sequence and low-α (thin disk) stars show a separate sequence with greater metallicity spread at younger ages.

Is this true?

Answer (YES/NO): NO